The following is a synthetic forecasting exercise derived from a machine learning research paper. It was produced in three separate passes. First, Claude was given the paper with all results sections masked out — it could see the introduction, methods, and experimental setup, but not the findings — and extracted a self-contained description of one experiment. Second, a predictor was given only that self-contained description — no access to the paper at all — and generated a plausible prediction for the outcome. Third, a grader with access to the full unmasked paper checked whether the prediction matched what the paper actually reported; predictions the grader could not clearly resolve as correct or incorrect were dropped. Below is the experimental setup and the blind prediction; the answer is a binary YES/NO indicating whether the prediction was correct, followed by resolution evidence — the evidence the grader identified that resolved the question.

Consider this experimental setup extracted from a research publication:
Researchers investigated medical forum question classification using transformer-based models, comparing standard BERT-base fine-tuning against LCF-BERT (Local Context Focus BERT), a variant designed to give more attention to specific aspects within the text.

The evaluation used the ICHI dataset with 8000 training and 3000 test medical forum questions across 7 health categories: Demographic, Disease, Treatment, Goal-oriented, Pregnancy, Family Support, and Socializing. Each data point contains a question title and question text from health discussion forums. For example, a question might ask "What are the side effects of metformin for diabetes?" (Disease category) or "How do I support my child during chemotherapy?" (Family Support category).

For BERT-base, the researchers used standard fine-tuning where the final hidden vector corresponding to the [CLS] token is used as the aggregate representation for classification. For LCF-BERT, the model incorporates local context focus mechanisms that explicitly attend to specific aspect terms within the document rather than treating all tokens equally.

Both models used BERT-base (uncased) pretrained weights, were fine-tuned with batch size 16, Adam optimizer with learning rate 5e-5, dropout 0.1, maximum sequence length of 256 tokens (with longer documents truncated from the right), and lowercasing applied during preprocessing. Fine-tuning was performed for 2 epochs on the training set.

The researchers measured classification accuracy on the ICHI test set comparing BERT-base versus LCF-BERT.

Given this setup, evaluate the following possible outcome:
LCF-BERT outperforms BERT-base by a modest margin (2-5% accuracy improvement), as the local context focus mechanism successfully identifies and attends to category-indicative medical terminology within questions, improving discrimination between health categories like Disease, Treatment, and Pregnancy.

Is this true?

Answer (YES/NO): YES